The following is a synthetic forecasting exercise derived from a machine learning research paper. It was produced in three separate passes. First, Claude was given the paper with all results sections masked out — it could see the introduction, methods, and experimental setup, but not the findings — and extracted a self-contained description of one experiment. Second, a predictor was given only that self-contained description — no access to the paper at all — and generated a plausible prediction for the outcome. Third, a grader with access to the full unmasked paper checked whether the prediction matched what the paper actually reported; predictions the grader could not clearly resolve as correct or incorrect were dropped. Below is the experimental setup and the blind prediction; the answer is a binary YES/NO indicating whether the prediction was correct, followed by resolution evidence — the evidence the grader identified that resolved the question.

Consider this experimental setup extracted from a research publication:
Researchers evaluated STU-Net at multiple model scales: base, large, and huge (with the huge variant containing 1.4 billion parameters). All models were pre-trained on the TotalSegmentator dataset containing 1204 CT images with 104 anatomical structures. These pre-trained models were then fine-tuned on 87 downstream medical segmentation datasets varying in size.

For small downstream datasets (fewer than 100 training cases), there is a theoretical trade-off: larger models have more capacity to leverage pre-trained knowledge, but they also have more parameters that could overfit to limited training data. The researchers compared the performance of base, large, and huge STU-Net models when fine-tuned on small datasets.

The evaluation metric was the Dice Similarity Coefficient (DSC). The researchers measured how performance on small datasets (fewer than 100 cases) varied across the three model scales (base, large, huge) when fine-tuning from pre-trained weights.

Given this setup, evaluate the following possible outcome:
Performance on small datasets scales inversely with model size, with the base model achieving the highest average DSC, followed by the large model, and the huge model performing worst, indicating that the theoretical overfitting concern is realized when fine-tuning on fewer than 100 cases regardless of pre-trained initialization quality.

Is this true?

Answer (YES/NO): NO